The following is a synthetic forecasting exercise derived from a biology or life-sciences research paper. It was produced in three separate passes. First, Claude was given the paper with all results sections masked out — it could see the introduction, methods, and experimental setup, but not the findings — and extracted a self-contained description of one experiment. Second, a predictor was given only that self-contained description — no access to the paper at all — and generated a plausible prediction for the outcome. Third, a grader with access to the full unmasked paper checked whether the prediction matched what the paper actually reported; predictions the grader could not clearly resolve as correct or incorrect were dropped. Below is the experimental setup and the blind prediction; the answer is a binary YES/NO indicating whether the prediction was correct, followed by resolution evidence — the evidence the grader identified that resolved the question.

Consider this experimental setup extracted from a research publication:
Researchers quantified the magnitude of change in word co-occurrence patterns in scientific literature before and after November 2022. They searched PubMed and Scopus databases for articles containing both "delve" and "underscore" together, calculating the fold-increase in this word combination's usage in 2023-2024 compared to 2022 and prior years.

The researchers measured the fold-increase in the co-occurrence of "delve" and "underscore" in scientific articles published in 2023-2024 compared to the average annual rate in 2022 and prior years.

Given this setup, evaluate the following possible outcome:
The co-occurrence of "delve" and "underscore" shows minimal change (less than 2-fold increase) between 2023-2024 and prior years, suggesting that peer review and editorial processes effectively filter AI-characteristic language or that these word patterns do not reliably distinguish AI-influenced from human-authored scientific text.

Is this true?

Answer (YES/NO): NO